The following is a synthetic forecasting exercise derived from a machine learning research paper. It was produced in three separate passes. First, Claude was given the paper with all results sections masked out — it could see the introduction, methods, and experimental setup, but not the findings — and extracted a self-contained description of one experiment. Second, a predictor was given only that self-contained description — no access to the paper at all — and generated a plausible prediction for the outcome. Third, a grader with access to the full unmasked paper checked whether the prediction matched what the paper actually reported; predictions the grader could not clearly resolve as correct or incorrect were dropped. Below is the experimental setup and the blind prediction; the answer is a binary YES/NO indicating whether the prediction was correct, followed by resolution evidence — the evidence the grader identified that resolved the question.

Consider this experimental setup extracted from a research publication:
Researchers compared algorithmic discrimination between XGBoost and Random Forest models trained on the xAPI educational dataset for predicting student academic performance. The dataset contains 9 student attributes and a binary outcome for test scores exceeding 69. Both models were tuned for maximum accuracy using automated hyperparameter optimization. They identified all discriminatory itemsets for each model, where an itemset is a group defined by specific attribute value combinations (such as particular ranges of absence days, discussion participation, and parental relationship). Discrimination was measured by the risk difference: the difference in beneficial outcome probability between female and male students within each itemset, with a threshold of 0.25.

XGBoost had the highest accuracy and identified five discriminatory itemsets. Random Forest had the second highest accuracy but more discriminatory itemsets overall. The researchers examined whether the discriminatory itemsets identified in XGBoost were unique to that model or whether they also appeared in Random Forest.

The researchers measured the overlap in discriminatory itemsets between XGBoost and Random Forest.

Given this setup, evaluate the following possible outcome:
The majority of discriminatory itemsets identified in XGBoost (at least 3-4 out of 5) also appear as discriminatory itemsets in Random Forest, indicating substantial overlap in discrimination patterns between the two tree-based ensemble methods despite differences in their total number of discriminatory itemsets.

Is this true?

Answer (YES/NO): YES